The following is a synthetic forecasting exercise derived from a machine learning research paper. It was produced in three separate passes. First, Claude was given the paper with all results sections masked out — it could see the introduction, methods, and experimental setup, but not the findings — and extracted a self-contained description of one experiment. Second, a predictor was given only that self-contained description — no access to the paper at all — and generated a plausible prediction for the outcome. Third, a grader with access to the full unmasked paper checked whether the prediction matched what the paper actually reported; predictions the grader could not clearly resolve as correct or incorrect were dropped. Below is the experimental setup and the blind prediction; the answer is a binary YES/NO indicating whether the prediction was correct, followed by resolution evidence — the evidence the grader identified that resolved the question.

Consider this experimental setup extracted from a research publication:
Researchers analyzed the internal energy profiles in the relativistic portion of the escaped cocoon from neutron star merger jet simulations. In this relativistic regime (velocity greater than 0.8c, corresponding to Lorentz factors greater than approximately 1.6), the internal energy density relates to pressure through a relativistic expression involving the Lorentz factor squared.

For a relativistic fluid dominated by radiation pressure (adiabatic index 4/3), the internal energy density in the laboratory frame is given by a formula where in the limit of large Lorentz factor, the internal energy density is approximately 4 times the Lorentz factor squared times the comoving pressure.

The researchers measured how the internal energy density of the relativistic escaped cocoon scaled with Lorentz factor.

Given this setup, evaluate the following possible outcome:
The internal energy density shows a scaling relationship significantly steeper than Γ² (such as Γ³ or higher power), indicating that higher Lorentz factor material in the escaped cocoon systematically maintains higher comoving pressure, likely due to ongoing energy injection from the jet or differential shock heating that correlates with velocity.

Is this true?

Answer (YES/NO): NO